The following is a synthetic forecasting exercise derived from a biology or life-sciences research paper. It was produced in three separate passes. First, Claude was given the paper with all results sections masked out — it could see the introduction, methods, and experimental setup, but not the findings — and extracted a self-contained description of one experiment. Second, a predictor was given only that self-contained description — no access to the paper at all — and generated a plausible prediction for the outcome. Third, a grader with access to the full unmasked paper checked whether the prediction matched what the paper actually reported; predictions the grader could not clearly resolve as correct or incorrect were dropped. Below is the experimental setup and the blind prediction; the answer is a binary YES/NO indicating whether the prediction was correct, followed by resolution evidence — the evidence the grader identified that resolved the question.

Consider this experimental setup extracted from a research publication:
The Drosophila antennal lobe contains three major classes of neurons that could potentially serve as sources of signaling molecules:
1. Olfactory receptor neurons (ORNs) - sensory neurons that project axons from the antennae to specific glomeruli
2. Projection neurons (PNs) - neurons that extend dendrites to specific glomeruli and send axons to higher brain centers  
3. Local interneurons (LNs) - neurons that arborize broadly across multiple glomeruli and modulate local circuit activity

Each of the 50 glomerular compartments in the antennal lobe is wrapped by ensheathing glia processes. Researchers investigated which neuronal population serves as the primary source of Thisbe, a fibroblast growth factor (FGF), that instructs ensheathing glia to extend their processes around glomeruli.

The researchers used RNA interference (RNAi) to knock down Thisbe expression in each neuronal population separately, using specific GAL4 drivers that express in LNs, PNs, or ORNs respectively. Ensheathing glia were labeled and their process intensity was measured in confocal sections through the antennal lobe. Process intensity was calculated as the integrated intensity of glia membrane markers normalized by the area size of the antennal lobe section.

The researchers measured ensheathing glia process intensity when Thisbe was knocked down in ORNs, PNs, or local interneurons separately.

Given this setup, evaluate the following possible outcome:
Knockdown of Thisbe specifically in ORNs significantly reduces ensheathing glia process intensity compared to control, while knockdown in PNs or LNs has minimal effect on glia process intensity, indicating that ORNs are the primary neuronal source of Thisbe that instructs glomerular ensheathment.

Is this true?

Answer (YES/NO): NO